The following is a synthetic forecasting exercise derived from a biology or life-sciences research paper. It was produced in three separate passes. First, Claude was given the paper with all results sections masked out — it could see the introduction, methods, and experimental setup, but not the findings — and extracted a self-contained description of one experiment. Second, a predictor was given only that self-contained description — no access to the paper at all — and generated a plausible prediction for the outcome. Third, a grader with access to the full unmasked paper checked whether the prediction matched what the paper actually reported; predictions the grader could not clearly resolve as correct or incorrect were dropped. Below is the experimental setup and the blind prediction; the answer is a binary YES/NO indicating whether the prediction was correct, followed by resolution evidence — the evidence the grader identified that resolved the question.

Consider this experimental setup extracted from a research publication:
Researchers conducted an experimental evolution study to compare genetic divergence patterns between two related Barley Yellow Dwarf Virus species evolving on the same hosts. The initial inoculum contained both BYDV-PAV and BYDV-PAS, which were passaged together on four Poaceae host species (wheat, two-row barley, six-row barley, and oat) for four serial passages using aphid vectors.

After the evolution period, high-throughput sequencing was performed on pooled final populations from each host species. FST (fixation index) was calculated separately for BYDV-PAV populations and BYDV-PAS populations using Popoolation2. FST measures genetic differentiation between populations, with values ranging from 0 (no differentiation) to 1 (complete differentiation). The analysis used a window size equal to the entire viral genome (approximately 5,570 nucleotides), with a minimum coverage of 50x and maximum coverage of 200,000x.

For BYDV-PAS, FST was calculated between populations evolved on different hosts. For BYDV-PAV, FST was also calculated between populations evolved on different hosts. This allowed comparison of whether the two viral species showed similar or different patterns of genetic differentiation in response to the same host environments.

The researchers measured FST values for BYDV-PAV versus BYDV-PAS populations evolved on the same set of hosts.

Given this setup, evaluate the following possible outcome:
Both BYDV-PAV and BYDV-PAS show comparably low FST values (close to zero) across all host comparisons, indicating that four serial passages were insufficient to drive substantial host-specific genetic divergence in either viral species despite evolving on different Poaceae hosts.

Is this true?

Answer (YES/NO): NO